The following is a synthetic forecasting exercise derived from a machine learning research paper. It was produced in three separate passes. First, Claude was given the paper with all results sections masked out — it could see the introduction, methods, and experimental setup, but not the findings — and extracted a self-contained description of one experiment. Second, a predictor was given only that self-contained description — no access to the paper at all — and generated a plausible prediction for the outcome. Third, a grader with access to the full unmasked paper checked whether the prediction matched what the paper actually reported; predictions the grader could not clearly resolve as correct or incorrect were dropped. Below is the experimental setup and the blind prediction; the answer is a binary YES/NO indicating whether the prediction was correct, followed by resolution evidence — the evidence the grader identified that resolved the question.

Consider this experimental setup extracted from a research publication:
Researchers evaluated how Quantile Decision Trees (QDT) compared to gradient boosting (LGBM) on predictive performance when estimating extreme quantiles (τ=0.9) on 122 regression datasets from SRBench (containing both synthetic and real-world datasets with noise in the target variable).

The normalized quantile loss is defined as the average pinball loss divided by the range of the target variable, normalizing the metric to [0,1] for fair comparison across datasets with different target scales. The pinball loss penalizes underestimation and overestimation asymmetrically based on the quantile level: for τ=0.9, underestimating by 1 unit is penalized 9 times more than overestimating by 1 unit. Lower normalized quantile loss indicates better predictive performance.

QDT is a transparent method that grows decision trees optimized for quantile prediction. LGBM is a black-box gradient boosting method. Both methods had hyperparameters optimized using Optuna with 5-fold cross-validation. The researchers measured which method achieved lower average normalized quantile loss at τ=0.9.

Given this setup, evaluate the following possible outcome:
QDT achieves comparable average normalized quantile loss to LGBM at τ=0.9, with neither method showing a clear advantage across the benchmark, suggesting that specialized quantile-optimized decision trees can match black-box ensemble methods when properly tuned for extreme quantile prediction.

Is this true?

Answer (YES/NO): NO